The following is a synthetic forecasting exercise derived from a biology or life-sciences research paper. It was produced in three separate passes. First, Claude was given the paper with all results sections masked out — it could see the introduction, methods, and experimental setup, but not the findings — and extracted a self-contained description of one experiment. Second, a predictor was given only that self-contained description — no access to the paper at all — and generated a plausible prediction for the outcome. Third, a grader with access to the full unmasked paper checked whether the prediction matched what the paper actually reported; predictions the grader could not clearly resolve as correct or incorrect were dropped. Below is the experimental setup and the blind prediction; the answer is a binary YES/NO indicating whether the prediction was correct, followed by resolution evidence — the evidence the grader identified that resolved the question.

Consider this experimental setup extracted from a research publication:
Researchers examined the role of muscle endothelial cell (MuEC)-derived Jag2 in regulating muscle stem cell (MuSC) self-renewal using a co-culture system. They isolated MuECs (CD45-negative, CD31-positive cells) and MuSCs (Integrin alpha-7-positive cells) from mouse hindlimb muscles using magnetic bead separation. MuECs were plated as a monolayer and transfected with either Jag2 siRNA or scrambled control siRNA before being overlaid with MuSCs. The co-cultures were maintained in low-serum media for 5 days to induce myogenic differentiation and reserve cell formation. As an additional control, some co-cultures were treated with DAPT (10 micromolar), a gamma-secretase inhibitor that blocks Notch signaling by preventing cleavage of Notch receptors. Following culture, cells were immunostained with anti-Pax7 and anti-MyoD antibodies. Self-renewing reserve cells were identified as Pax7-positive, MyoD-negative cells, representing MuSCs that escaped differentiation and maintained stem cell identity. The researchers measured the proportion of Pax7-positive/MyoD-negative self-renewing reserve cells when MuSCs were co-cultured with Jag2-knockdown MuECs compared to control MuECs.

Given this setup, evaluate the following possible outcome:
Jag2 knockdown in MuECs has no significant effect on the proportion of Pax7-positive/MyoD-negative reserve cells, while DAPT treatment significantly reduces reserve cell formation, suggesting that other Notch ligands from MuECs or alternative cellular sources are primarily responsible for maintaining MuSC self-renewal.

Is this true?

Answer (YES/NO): NO